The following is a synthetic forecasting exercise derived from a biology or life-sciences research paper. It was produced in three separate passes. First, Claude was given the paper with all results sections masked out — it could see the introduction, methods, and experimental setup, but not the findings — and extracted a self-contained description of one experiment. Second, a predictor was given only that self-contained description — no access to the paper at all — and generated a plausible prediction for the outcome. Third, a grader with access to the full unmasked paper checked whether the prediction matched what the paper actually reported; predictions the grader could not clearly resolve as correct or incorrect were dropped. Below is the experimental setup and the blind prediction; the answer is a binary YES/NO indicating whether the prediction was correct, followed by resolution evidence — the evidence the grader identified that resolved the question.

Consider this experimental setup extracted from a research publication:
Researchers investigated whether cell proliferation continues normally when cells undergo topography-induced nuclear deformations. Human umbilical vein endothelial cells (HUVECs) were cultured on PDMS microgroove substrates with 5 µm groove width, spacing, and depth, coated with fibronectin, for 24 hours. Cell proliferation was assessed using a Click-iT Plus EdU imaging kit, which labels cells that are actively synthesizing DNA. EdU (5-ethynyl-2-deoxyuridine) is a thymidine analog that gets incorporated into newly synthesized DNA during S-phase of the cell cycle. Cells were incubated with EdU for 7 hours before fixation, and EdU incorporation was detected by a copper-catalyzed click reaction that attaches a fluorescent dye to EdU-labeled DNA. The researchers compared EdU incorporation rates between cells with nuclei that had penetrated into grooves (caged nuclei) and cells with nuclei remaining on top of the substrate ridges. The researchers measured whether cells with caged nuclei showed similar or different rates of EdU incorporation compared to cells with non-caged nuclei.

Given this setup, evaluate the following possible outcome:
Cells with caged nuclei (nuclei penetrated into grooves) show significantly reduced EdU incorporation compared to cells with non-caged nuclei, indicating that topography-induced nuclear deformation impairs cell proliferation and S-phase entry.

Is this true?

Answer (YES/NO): NO